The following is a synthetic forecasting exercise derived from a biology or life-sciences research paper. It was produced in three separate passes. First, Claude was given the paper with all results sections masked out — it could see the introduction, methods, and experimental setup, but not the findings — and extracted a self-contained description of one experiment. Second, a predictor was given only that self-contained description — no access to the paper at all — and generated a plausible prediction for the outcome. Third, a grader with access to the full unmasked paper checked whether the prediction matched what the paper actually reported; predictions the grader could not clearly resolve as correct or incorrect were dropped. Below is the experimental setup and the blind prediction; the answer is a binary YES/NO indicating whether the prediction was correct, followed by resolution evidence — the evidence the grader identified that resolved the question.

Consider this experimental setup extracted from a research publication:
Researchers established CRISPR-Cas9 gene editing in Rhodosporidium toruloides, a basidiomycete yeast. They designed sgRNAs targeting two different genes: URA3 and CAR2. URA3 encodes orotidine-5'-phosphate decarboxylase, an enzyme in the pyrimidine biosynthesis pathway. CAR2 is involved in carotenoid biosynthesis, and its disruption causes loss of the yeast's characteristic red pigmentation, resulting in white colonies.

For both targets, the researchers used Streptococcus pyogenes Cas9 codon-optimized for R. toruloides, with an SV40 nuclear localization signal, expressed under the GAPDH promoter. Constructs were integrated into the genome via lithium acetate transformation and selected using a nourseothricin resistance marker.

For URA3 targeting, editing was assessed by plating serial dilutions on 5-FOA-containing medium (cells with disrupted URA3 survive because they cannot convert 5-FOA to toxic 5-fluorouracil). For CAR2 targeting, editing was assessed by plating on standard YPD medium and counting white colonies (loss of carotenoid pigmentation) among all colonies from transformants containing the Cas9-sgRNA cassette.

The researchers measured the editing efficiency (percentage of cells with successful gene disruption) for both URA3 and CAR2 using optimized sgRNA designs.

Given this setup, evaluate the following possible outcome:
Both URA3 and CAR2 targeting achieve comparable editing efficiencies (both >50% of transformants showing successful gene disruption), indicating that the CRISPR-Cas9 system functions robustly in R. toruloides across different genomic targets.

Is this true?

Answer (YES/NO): NO